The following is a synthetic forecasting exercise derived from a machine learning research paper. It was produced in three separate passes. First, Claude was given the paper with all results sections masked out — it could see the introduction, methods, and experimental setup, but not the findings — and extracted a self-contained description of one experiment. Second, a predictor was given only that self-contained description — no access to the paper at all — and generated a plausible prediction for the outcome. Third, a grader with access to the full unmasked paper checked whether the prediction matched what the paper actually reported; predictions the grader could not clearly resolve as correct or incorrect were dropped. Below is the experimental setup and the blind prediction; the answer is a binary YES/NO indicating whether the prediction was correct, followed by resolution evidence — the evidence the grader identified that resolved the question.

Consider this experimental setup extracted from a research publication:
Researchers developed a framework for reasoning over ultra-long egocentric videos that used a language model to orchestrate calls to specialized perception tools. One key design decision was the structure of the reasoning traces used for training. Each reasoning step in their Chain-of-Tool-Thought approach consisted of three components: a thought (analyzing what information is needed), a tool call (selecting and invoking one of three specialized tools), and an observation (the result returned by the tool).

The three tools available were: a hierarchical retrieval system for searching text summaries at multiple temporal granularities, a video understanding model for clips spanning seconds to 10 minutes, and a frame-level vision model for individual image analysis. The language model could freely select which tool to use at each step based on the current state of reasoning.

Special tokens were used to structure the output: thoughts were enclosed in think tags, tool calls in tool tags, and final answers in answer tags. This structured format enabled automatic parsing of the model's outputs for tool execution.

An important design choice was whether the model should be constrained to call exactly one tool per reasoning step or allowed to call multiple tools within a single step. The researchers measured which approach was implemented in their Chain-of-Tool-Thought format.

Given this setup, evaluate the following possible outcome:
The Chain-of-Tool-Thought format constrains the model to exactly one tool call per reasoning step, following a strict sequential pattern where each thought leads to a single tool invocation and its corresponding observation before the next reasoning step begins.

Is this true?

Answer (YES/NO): YES